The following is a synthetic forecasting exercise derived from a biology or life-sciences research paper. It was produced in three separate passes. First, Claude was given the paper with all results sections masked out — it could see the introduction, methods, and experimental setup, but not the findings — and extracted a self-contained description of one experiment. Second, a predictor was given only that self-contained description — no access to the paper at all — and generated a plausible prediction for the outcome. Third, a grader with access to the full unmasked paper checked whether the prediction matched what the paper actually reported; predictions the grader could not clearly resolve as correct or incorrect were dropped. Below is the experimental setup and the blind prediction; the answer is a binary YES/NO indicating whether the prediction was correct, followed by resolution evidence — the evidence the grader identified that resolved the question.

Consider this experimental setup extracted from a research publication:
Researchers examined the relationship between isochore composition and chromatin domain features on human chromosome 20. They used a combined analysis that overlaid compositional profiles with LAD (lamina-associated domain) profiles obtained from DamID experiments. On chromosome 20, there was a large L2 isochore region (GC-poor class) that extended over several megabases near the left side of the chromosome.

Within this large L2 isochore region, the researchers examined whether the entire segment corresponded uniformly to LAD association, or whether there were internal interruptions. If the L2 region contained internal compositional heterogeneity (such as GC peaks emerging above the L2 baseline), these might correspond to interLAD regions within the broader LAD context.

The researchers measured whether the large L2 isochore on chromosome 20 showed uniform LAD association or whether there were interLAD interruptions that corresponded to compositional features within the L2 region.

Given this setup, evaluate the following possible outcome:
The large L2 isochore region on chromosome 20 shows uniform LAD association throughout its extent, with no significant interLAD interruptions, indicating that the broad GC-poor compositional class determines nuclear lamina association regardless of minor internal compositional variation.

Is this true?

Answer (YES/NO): NO